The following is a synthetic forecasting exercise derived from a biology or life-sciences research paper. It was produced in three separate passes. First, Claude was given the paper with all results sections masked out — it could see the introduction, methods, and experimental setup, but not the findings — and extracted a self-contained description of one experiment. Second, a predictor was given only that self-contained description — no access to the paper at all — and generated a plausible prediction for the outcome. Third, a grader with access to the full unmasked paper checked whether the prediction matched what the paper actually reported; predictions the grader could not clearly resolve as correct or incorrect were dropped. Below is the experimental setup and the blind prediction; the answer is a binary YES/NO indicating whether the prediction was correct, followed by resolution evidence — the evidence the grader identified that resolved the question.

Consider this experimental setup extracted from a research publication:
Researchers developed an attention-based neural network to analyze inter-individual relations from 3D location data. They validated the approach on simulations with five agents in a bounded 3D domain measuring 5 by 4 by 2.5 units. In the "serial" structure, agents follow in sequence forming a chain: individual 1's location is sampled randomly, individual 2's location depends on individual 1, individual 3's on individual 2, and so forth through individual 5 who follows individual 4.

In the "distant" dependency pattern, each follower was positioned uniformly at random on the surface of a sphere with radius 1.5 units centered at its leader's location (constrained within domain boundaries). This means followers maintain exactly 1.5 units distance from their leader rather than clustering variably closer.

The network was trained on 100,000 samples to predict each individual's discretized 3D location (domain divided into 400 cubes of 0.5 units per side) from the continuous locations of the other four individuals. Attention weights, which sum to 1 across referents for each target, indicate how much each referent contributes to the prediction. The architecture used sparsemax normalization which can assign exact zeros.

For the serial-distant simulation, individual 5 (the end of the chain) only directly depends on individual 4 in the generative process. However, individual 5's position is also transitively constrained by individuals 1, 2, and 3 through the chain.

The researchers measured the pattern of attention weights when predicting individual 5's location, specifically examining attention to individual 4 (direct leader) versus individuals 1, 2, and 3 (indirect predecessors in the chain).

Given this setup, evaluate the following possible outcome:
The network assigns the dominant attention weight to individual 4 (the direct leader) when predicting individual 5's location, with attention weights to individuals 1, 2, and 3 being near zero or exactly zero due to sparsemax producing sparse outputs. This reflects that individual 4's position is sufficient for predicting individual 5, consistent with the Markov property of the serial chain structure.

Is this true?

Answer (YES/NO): YES